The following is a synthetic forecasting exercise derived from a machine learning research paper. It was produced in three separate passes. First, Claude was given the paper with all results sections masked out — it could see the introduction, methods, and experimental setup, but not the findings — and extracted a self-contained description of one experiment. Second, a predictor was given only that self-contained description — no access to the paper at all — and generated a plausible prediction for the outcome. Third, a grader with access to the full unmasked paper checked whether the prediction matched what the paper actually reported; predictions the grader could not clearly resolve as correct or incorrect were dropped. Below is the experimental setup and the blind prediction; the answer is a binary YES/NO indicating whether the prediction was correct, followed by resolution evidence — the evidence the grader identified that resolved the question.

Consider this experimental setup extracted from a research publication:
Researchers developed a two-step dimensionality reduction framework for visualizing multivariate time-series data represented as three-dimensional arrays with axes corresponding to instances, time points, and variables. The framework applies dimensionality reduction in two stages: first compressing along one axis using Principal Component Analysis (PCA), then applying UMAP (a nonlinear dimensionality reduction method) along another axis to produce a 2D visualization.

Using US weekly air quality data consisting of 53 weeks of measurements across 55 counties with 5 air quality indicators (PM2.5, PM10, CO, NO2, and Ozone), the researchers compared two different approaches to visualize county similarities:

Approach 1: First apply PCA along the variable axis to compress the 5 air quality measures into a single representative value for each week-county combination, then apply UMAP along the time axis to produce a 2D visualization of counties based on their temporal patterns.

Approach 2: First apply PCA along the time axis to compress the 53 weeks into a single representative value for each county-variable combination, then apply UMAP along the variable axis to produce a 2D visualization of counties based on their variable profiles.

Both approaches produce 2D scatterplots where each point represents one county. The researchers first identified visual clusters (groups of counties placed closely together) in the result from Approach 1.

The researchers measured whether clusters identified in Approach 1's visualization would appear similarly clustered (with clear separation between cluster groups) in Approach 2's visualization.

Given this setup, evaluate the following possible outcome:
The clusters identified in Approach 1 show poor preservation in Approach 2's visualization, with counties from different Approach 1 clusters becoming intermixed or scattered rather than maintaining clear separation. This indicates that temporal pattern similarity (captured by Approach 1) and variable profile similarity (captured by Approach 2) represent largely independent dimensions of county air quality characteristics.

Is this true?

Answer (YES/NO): YES